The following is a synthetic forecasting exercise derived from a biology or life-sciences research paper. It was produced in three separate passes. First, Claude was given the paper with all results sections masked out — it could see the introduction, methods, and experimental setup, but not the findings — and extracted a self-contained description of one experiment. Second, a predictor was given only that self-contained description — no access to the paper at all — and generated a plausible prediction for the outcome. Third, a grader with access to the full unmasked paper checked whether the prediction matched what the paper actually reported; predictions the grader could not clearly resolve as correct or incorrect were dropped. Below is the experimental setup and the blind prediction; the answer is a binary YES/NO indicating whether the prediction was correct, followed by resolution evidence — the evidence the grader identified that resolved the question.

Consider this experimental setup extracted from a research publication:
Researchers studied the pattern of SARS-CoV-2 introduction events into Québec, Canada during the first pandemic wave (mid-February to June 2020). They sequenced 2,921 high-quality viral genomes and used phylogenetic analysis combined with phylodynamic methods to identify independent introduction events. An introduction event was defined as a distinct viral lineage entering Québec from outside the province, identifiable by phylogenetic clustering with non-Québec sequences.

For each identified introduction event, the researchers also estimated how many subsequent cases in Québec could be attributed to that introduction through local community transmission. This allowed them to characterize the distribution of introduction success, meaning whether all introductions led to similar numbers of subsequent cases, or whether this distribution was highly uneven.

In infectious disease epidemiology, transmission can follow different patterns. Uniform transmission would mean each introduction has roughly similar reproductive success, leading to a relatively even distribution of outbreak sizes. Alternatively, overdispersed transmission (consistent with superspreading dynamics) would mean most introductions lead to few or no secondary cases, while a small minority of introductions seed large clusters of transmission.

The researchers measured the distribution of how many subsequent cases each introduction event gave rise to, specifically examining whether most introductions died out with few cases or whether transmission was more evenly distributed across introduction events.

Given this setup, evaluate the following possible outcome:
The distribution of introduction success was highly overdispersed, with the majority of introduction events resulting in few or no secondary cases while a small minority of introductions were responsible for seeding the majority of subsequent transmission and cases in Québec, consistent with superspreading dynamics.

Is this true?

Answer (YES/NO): YES